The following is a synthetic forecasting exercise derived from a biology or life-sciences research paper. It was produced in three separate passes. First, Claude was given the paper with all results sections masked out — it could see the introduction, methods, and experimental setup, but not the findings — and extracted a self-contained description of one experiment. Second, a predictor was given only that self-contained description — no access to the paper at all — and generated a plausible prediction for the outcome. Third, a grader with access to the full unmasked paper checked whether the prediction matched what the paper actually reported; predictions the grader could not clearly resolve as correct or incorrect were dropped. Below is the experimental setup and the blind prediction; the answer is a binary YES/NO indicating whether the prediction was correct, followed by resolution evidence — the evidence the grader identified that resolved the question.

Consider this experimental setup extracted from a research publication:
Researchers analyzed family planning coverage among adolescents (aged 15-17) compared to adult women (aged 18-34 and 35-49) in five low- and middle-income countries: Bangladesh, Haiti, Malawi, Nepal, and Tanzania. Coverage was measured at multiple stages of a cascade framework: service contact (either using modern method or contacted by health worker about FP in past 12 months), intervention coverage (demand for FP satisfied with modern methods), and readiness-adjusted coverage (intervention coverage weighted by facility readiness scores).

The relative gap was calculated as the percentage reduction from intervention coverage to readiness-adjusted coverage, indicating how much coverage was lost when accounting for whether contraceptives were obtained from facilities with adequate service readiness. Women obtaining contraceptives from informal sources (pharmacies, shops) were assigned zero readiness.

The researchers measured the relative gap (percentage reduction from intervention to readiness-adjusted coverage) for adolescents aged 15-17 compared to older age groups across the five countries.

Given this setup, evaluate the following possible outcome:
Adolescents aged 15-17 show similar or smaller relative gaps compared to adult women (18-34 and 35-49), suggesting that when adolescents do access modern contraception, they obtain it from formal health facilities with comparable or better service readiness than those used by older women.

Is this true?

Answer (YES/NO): NO